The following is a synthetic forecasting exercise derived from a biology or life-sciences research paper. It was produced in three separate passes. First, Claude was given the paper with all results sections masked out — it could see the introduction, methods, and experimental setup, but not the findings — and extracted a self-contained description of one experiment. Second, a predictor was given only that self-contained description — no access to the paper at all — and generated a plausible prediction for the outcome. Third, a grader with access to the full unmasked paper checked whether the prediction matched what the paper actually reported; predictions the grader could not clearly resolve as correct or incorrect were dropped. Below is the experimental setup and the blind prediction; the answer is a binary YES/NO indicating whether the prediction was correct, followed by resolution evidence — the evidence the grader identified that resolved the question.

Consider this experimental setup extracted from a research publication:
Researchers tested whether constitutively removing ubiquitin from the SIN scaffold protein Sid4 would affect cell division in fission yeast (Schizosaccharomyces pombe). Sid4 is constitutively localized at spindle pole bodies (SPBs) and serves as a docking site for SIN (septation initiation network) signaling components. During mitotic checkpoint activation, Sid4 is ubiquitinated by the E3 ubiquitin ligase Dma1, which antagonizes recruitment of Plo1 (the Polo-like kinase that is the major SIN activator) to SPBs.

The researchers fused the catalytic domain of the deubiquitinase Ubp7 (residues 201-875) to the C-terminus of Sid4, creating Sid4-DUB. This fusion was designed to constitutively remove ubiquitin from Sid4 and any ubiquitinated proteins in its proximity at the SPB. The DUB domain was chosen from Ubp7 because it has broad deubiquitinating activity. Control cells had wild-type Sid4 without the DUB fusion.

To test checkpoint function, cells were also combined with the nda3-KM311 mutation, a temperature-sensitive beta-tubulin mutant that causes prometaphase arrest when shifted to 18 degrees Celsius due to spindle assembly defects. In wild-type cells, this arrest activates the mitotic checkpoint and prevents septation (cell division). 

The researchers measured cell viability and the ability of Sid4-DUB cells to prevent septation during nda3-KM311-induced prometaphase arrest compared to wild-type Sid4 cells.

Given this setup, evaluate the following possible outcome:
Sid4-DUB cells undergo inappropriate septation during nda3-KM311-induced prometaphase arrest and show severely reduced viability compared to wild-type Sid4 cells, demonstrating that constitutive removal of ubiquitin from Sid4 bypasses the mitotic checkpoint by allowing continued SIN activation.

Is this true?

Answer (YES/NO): NO